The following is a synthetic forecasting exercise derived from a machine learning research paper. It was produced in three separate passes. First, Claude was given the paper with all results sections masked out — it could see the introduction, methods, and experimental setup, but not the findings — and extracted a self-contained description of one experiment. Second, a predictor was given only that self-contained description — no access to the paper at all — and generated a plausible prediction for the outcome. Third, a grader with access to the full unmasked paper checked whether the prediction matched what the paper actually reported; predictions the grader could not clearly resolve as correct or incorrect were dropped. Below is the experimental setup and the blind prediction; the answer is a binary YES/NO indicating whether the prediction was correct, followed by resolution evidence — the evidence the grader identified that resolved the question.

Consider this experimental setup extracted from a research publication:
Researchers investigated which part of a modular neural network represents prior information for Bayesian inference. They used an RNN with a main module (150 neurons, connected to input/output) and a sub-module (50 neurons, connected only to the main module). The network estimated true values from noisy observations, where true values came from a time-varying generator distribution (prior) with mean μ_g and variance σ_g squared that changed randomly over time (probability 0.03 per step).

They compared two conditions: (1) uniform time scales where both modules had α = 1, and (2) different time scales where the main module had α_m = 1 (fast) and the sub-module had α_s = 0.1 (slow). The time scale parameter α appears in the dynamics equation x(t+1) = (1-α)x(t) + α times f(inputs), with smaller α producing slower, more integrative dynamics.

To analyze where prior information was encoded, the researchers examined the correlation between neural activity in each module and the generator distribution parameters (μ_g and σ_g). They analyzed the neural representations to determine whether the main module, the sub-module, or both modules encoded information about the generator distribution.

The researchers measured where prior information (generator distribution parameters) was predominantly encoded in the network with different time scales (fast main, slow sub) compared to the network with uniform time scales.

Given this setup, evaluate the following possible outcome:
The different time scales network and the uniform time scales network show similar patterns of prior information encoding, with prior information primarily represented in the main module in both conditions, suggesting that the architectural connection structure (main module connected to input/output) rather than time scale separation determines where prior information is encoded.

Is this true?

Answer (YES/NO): NO